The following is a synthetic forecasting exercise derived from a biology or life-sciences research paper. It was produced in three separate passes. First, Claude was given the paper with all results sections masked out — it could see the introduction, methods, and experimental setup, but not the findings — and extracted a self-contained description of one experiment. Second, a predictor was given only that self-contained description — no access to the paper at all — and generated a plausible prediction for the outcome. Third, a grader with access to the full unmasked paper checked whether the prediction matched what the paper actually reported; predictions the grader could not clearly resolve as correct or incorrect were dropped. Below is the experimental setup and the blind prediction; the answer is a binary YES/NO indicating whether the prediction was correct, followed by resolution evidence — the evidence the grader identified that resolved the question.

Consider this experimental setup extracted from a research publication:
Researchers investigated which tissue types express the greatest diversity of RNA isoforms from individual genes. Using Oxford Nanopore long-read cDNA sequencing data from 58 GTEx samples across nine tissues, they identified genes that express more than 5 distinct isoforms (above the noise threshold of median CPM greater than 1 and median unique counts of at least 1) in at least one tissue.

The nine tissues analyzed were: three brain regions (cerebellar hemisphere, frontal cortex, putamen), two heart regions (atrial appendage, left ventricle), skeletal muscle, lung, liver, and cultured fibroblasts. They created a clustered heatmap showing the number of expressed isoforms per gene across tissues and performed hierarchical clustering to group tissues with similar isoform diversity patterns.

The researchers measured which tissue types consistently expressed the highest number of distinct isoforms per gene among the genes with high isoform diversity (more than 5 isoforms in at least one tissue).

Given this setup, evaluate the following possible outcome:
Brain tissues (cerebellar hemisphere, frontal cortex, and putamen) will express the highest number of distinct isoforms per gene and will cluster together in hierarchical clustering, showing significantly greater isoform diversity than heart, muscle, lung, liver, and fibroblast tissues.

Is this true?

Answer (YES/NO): NO